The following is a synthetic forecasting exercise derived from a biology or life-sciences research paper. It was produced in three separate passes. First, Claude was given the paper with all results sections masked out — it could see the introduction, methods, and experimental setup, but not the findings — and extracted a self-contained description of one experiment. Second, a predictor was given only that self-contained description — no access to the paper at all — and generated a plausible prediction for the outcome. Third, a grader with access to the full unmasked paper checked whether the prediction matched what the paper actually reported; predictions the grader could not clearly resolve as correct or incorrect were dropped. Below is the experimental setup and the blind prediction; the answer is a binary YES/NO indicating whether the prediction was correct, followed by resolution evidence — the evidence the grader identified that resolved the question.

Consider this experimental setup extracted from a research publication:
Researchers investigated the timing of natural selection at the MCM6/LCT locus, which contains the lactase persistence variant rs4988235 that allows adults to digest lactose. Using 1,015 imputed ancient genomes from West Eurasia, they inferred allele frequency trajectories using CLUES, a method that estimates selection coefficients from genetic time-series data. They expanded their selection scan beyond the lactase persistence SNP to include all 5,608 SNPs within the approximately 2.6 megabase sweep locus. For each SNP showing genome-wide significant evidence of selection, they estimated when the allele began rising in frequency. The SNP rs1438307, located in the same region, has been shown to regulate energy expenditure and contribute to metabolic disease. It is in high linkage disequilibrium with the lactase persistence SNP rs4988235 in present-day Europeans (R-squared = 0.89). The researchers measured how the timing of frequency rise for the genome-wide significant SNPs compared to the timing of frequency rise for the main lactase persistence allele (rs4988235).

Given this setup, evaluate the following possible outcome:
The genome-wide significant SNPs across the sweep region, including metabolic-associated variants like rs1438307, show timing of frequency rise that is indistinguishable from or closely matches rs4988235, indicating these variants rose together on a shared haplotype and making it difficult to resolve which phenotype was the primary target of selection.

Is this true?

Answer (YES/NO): NO